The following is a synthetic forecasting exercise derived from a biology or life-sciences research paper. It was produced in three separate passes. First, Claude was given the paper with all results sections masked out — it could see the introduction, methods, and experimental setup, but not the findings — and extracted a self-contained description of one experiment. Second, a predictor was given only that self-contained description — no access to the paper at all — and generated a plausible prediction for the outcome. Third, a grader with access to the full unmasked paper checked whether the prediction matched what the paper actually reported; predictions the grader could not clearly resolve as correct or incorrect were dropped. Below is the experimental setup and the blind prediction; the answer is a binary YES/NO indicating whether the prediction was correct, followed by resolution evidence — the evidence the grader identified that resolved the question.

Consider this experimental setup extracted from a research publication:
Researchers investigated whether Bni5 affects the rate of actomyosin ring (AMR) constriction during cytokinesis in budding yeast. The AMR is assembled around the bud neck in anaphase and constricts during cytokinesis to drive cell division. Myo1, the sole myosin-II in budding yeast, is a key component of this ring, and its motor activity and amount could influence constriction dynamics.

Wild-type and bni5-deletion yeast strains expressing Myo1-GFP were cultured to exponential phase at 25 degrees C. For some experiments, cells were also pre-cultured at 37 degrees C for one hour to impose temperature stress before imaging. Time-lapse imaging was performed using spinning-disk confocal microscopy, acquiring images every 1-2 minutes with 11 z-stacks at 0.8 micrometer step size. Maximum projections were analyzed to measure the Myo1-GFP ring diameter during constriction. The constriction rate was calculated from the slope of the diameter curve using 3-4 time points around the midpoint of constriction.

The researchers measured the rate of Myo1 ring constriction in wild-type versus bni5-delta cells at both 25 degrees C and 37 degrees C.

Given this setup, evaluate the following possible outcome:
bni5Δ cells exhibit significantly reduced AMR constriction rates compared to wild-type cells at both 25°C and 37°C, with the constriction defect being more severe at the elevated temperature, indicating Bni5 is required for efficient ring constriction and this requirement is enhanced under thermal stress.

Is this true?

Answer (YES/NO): NO